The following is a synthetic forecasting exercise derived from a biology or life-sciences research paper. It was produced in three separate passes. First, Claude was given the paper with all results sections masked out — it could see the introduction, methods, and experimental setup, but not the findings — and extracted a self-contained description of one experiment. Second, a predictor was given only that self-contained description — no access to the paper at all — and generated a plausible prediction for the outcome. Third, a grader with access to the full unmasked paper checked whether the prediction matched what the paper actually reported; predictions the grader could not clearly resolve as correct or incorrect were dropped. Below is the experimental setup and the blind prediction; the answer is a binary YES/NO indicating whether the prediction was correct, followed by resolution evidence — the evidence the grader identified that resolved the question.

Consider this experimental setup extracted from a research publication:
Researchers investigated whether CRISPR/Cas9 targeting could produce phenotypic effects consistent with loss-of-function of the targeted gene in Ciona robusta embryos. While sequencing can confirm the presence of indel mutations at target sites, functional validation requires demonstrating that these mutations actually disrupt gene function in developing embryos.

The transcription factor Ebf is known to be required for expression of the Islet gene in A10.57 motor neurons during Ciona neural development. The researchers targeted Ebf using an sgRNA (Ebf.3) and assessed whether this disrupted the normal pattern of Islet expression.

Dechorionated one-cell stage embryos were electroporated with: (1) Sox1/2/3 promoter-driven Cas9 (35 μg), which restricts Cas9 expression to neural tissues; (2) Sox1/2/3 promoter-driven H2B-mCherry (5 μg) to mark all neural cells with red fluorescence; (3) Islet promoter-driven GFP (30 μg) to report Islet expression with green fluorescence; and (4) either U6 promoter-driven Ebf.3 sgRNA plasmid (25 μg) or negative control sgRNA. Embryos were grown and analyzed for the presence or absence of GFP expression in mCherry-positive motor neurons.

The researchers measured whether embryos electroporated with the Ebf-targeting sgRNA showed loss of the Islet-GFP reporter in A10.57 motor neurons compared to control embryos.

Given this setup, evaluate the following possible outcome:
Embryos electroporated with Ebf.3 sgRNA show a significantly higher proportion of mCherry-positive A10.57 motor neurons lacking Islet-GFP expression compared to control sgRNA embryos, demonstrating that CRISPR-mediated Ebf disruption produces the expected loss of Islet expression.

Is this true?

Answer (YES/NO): YES